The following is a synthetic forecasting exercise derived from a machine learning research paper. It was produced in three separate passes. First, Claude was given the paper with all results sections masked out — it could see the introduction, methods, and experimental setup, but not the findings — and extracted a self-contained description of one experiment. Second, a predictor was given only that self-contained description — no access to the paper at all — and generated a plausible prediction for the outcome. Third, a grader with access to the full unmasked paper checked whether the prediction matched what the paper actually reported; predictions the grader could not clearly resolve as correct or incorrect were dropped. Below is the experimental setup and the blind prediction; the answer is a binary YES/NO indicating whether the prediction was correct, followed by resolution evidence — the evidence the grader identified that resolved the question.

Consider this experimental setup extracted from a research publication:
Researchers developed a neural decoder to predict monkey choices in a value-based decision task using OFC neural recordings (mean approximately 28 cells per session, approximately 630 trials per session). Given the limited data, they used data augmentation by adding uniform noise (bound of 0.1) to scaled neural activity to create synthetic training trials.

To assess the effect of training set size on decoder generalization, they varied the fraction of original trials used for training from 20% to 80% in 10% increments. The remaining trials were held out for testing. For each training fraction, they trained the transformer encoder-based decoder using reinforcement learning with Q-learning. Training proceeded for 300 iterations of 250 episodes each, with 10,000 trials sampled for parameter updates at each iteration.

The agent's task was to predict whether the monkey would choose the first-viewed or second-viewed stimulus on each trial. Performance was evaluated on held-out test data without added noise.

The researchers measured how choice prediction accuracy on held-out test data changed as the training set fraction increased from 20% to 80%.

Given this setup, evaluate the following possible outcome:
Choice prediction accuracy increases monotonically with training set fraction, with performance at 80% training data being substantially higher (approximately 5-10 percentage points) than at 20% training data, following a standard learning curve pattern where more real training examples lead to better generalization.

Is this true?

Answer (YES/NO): NO